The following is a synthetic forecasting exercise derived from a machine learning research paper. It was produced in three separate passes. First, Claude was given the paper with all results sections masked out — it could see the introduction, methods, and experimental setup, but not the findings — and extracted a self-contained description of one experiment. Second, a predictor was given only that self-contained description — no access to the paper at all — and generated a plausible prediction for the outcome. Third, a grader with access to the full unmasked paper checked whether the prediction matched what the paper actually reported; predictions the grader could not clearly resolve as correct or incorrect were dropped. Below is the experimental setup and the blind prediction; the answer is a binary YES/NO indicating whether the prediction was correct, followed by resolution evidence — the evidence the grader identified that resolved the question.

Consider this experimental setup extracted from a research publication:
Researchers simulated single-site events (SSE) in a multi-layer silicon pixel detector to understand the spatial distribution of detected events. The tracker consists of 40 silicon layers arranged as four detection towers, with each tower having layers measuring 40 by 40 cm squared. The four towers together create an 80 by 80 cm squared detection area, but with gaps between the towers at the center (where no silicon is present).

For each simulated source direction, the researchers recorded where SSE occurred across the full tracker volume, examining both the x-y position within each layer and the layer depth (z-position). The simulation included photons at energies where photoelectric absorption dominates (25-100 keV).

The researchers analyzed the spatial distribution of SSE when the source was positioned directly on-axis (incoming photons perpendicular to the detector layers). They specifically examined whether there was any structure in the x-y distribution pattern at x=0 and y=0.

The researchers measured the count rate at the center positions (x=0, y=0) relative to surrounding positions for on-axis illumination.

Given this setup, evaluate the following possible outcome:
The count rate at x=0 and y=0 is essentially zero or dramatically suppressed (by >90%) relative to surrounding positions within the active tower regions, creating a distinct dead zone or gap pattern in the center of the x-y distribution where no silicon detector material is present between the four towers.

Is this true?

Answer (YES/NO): YES